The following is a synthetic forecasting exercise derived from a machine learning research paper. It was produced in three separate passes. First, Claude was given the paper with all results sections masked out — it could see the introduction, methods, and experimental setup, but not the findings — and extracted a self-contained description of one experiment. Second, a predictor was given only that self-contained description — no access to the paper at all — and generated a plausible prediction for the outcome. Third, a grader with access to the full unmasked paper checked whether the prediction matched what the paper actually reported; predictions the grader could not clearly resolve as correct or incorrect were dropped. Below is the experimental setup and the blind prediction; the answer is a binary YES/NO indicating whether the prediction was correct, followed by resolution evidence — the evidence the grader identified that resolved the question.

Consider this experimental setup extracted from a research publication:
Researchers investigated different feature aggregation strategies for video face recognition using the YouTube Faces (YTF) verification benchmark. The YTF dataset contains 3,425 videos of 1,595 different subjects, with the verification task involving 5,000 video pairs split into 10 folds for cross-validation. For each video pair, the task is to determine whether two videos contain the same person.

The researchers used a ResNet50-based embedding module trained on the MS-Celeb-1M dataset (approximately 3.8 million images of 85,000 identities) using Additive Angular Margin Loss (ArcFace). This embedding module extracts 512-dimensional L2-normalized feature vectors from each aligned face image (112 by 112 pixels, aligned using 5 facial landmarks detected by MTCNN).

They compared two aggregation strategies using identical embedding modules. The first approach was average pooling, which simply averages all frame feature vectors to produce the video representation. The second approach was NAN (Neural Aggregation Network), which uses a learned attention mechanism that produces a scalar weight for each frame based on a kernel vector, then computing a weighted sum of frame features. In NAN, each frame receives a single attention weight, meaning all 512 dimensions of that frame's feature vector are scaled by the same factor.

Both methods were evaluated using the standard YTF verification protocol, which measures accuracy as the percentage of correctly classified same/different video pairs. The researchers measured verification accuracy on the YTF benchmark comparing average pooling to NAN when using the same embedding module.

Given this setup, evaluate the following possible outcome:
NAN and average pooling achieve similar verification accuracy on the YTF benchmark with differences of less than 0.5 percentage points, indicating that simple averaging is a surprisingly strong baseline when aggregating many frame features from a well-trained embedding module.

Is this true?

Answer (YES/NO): YES